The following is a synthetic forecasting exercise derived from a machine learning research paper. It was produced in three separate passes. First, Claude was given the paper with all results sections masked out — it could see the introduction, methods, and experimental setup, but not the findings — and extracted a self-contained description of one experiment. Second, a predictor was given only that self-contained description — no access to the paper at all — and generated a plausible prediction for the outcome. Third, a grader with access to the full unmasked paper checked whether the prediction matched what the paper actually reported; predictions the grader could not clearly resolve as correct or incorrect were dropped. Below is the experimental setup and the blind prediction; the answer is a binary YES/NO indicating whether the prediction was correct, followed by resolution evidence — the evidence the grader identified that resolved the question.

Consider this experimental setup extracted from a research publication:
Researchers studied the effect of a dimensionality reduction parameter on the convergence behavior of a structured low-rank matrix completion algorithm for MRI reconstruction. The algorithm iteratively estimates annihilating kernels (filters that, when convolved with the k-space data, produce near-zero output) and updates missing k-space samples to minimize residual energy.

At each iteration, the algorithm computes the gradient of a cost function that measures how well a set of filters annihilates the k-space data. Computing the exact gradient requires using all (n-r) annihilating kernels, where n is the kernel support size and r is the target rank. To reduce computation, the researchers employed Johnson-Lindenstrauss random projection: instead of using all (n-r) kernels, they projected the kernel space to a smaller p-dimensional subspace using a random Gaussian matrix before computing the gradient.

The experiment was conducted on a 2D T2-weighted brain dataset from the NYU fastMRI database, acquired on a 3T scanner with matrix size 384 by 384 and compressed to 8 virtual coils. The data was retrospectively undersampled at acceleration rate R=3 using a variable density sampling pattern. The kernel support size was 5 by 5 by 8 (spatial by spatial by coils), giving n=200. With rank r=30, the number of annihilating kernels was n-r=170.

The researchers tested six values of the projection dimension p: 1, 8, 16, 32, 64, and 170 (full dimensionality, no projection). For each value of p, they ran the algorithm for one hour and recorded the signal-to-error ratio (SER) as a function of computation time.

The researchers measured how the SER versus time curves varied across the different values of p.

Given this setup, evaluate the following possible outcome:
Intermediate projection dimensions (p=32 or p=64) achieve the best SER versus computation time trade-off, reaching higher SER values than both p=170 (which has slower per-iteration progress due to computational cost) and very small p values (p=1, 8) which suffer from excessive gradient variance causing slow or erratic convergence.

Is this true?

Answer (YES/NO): NO